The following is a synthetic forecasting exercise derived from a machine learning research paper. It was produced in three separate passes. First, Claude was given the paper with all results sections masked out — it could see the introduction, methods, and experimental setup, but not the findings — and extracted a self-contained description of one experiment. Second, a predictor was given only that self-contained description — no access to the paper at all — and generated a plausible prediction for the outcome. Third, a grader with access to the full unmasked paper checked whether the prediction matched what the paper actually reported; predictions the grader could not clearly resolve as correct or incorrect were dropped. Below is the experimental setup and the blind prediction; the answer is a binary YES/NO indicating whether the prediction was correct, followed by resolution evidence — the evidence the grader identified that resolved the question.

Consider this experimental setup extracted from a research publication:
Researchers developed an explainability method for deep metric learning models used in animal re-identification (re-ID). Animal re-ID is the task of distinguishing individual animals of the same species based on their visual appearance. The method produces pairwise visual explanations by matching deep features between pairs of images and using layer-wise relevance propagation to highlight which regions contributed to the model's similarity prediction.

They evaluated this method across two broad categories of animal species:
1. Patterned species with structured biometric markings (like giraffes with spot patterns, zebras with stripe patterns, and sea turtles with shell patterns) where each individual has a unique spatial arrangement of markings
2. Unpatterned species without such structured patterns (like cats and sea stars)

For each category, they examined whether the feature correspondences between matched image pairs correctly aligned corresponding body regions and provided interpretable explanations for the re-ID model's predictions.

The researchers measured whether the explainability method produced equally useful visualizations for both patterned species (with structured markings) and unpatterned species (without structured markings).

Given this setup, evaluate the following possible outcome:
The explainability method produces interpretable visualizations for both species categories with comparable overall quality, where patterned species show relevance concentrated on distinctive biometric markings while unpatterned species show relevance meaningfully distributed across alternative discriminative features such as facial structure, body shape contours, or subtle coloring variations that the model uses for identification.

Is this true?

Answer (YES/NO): NO